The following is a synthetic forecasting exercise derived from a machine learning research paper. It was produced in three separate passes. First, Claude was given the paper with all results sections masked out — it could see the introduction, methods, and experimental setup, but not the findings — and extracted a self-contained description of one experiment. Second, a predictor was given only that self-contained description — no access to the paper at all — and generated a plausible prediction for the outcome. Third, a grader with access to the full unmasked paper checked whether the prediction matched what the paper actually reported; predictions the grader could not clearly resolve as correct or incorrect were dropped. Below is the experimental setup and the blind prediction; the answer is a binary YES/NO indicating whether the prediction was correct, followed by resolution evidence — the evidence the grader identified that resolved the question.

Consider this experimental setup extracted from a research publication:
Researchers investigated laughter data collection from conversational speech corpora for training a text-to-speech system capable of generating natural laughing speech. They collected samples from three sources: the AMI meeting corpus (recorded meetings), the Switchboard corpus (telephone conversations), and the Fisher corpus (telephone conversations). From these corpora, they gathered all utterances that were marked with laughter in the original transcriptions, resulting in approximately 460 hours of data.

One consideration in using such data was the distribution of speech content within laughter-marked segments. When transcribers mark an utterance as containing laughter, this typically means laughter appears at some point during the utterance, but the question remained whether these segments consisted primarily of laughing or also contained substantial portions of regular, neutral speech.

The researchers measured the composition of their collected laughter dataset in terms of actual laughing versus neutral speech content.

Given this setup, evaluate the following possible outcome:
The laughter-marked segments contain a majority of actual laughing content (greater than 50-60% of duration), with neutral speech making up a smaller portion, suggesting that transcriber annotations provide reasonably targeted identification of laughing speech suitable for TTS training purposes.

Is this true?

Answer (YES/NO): NO